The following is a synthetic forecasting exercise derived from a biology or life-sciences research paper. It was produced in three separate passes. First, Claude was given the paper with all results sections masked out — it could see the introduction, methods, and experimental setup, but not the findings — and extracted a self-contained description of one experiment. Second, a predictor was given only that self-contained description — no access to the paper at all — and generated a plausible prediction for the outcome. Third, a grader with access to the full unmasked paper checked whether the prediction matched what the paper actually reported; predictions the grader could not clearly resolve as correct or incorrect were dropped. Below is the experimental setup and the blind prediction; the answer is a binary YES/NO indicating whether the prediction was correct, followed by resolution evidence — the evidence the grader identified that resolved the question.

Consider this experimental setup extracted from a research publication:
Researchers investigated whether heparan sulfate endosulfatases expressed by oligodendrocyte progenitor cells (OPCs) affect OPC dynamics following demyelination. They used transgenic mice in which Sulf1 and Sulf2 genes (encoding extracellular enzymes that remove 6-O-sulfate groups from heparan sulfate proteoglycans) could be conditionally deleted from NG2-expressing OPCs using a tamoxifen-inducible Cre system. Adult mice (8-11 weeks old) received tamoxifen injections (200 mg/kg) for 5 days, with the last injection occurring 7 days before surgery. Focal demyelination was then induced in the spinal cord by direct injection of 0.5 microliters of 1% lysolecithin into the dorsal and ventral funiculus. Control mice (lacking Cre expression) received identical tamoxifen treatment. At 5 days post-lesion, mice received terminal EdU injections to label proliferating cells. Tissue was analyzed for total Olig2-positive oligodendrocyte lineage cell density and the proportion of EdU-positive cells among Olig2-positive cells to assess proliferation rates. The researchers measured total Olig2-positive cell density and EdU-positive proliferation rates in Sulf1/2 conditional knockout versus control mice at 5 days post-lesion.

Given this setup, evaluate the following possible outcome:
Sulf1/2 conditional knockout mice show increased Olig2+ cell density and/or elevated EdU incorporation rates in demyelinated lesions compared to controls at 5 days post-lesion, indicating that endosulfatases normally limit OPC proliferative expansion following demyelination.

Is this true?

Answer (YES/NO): NO